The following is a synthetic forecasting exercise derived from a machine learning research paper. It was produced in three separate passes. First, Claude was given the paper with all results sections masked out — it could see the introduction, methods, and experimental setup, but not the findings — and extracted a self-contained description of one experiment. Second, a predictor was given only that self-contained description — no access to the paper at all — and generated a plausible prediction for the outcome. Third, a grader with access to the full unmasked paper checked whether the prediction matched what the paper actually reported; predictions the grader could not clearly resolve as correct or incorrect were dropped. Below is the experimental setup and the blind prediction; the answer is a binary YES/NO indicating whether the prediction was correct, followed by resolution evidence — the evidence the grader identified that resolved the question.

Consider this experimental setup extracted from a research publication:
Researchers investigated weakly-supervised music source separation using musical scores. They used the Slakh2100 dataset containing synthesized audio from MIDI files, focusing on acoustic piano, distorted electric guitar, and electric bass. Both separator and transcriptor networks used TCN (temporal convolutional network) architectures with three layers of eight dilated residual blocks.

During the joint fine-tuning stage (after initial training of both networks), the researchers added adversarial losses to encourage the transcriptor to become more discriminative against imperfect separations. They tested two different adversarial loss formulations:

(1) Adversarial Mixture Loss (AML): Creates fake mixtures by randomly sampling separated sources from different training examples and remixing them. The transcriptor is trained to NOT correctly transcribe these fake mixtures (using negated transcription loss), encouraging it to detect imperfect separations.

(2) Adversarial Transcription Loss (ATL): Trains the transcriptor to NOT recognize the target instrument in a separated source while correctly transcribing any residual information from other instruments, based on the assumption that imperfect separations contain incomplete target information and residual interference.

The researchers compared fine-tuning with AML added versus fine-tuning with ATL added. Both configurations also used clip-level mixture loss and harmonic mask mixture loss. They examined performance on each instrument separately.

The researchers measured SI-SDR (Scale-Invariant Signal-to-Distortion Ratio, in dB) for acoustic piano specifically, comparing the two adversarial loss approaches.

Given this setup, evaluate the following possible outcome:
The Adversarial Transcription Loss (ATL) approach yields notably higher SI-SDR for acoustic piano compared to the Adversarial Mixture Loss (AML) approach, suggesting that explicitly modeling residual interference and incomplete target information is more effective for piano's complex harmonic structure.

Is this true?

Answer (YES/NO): YES